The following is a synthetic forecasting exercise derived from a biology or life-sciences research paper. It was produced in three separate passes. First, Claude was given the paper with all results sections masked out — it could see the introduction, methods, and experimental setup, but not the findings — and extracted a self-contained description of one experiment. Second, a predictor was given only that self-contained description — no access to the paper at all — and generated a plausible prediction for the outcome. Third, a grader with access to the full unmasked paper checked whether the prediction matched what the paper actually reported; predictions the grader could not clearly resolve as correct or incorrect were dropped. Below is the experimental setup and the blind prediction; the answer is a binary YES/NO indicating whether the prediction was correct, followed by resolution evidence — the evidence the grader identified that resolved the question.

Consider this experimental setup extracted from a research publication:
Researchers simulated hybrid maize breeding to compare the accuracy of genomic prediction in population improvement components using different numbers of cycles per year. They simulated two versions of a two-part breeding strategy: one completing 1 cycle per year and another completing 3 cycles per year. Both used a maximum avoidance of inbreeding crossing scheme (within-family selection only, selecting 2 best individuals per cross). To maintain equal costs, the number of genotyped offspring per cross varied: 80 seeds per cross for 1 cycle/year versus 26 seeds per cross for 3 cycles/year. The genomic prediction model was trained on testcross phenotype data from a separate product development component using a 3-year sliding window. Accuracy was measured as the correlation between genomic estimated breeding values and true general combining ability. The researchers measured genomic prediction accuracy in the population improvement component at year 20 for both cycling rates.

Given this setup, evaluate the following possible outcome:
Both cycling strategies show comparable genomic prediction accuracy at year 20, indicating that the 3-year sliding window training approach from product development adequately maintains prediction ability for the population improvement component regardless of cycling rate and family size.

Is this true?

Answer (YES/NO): NO